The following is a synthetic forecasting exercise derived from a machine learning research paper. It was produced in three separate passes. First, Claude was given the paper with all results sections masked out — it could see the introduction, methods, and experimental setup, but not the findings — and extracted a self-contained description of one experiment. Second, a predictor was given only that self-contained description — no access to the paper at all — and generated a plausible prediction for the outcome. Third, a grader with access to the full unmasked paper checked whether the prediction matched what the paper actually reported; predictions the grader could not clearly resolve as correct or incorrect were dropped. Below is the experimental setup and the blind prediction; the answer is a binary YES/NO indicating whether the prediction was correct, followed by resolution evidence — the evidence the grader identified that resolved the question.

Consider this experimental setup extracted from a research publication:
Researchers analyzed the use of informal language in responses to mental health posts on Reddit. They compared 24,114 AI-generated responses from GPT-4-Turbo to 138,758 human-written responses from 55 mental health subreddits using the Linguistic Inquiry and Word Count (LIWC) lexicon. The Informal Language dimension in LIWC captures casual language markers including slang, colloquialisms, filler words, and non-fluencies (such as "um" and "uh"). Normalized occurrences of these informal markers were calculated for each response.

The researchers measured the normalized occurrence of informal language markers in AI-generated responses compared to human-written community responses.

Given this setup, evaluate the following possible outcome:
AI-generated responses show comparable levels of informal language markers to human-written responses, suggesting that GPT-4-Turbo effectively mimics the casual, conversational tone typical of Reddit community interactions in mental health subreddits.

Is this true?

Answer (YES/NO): NO